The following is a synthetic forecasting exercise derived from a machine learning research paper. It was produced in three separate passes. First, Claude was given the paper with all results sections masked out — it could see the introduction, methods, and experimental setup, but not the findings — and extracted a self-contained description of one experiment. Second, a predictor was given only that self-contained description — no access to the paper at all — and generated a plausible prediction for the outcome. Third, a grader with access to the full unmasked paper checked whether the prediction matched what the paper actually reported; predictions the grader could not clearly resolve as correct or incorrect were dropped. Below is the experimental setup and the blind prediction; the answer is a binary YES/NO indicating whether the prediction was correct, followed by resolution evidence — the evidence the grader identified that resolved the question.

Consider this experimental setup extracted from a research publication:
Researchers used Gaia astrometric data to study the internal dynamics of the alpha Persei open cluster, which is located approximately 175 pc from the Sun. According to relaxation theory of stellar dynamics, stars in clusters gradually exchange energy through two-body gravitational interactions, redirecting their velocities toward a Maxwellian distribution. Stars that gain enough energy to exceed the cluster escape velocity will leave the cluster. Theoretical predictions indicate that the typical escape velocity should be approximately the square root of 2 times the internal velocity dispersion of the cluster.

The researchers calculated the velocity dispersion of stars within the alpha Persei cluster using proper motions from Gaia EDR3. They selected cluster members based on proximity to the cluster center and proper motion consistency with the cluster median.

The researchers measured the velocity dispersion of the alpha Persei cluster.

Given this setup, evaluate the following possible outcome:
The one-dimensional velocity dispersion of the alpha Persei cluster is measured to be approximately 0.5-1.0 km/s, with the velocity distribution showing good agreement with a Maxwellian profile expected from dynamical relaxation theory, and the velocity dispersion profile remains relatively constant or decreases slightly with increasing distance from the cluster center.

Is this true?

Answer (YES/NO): NO